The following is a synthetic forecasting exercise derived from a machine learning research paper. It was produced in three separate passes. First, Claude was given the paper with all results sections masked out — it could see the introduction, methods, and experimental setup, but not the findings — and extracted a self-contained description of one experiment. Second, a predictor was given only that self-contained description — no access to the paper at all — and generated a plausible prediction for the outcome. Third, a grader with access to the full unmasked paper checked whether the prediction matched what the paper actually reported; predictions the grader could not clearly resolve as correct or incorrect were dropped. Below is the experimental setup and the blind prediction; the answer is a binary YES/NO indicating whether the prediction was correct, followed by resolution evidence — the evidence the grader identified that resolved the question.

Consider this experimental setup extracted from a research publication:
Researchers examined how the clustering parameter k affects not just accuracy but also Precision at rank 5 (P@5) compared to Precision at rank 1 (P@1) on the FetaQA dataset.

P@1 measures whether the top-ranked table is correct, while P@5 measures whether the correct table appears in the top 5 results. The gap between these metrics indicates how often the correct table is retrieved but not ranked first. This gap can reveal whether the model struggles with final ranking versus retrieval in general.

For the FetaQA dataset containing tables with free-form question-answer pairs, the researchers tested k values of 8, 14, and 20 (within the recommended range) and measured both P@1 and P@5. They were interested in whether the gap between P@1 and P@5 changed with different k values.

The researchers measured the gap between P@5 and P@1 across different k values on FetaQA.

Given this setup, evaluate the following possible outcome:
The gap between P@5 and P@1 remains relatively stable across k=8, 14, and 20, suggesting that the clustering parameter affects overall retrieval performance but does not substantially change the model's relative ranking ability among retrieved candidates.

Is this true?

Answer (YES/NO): YES